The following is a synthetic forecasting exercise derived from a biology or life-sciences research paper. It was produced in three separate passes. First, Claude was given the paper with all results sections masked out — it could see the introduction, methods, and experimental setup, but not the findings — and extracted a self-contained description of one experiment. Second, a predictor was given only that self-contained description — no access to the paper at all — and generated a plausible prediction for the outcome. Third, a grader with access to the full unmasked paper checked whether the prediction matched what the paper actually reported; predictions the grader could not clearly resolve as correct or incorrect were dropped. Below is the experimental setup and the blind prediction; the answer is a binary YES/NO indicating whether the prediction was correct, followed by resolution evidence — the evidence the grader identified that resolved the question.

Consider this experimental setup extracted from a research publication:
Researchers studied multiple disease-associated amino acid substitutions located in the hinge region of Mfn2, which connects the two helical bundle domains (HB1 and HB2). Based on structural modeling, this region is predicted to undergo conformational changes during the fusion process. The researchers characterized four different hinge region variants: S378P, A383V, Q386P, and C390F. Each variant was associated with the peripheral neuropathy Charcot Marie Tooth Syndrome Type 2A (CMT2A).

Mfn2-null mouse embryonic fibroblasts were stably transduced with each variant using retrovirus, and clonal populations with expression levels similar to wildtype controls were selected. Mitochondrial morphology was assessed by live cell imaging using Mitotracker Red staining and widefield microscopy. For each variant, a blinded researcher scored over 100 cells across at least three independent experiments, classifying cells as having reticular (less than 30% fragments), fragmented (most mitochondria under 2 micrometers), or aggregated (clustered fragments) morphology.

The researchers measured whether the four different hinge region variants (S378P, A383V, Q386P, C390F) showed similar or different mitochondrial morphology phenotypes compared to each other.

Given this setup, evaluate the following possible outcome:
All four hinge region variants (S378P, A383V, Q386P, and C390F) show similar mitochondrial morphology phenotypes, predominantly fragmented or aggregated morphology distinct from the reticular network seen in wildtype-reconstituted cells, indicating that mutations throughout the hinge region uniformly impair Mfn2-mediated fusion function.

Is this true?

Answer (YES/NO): NO